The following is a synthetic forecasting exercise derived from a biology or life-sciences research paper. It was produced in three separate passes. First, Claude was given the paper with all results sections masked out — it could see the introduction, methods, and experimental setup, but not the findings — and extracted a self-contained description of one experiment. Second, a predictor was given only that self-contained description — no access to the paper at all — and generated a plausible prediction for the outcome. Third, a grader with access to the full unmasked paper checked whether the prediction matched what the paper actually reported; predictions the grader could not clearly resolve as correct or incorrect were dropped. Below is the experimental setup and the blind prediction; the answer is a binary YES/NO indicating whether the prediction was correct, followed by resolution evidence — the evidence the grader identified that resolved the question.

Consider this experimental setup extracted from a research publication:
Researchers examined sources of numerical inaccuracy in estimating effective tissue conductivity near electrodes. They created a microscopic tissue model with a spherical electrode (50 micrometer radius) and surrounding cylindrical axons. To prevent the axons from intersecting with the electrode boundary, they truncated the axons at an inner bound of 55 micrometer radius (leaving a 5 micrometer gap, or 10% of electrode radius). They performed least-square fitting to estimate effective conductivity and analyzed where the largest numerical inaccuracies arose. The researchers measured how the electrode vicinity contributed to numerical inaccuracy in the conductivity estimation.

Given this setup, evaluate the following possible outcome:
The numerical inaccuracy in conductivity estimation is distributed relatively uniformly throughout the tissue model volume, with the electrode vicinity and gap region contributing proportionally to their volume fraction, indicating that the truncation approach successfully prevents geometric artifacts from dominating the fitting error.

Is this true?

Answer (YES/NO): NO